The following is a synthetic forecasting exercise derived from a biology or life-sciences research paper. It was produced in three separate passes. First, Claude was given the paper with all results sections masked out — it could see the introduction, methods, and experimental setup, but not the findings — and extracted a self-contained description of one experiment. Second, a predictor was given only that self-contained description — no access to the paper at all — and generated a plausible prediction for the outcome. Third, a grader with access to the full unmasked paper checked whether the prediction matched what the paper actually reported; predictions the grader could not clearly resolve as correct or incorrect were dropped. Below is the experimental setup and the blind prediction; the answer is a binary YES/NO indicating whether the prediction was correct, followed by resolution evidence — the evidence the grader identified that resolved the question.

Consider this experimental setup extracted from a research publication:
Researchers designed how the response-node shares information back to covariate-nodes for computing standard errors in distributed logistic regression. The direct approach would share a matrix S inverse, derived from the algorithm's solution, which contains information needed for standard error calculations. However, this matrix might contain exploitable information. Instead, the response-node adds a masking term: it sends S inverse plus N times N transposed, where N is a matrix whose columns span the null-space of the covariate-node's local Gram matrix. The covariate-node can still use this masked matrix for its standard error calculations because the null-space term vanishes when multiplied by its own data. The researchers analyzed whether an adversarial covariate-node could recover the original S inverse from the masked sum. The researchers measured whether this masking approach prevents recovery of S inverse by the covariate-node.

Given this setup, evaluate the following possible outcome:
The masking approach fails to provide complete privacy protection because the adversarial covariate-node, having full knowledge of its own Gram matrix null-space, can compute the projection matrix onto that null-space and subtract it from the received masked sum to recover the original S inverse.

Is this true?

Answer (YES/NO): NO